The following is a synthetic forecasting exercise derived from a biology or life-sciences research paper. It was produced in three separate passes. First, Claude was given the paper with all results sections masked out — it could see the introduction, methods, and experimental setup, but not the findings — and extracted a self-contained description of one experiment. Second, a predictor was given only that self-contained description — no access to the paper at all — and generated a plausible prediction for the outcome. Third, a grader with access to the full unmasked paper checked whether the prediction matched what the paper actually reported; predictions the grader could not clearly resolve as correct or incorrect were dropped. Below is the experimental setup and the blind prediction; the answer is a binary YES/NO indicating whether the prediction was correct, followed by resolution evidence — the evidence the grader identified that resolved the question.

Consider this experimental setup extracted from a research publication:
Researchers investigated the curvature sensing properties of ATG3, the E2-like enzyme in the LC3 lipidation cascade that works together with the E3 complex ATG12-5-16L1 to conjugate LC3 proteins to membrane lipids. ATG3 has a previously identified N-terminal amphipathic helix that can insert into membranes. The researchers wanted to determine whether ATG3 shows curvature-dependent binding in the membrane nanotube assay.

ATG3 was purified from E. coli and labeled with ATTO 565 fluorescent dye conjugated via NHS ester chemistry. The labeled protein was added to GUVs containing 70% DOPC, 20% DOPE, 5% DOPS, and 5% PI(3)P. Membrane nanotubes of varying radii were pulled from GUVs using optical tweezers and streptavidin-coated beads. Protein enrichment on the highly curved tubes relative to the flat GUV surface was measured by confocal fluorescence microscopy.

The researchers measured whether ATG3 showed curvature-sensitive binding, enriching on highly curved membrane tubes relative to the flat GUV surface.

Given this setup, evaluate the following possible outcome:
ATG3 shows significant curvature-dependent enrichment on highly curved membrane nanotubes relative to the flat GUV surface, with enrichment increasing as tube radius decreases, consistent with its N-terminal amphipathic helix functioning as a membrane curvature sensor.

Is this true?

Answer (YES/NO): NO